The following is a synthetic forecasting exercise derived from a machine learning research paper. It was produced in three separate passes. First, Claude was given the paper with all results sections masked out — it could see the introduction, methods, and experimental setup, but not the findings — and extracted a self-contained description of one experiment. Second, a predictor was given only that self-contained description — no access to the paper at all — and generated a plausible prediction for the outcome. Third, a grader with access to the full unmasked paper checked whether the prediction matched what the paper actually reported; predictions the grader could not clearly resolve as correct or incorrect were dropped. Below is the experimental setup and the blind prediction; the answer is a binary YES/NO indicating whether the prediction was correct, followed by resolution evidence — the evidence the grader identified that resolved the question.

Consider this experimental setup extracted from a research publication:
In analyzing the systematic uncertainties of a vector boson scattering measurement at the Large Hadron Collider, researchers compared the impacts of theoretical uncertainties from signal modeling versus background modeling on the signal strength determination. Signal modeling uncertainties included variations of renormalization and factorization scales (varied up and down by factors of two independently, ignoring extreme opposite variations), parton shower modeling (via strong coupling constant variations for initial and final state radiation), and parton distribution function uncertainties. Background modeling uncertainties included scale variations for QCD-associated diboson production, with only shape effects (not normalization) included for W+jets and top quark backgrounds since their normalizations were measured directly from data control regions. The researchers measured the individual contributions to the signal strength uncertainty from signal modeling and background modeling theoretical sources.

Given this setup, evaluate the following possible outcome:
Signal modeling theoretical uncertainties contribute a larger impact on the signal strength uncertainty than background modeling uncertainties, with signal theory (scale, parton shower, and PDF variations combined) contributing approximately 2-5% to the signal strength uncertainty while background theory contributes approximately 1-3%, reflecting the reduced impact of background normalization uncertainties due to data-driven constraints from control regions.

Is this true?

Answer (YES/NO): NO